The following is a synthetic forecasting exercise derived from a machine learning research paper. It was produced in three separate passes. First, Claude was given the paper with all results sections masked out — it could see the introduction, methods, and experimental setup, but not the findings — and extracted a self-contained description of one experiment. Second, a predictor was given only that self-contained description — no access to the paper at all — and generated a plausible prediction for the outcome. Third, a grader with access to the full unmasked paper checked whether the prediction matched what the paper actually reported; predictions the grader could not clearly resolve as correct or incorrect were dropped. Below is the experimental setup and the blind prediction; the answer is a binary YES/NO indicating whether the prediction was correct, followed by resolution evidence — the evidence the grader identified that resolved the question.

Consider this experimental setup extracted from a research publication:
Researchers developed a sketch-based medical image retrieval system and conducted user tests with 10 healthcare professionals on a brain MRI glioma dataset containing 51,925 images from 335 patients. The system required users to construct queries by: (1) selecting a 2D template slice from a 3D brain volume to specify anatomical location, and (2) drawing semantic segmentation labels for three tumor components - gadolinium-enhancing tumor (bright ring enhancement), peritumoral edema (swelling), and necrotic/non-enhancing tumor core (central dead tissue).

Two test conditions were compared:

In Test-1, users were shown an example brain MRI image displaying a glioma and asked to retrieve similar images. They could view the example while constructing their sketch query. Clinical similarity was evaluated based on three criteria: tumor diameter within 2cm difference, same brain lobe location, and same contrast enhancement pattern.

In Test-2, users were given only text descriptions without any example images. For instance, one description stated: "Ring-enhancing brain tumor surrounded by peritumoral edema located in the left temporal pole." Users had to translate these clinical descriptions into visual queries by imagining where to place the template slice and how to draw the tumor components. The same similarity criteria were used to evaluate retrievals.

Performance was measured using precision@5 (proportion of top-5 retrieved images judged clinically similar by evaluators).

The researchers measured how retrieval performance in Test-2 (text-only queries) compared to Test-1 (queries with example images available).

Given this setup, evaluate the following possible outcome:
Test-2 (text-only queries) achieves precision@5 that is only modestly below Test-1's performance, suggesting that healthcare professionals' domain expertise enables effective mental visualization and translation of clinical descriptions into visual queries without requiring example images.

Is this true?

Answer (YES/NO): NO